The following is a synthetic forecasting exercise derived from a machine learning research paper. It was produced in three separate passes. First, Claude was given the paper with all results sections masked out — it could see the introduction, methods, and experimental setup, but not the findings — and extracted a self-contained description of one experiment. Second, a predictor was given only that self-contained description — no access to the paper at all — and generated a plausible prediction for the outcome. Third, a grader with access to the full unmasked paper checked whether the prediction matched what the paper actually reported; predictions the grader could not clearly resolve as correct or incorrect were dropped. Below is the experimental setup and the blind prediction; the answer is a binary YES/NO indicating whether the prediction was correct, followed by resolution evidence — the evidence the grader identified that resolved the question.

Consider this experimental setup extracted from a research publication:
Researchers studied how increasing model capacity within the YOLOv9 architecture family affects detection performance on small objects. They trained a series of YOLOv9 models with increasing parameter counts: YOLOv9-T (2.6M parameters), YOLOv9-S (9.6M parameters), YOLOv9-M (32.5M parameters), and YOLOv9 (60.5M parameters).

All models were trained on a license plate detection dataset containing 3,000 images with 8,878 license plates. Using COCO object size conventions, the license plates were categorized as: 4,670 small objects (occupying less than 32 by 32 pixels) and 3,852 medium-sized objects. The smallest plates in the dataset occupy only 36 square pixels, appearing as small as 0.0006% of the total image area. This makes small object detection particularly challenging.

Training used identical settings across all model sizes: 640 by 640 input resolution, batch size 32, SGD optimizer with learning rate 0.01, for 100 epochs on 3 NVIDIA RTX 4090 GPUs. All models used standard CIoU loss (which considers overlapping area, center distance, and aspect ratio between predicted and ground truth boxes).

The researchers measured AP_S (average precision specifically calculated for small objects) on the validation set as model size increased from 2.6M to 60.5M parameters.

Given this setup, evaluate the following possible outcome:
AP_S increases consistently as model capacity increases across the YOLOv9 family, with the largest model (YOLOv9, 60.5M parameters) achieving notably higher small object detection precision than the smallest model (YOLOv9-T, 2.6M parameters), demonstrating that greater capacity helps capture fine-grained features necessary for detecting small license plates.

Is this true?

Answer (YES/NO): NO